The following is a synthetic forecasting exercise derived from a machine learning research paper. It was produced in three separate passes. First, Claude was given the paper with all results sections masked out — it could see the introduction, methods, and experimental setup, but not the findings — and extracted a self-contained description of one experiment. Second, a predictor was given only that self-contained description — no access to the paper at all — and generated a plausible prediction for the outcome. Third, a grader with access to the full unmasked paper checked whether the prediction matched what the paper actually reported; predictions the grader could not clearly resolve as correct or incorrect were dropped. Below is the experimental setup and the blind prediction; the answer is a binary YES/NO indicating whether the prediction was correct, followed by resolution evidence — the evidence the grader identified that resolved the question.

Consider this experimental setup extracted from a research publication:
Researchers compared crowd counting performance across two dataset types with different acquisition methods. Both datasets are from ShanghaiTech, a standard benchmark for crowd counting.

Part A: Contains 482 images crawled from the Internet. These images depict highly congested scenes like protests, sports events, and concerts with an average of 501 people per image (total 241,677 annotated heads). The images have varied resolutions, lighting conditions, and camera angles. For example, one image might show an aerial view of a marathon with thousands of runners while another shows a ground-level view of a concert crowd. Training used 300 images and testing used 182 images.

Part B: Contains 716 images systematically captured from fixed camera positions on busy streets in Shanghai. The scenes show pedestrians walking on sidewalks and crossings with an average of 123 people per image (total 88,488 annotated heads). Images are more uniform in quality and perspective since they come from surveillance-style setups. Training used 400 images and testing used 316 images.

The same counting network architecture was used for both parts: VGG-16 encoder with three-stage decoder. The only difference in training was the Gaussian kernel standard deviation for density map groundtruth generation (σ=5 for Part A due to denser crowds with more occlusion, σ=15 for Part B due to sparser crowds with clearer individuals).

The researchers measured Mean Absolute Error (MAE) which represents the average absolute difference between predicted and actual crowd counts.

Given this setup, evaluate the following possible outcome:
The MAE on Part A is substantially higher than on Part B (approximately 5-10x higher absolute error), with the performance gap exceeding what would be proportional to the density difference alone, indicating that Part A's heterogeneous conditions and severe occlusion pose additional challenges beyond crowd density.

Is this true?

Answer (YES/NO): YES